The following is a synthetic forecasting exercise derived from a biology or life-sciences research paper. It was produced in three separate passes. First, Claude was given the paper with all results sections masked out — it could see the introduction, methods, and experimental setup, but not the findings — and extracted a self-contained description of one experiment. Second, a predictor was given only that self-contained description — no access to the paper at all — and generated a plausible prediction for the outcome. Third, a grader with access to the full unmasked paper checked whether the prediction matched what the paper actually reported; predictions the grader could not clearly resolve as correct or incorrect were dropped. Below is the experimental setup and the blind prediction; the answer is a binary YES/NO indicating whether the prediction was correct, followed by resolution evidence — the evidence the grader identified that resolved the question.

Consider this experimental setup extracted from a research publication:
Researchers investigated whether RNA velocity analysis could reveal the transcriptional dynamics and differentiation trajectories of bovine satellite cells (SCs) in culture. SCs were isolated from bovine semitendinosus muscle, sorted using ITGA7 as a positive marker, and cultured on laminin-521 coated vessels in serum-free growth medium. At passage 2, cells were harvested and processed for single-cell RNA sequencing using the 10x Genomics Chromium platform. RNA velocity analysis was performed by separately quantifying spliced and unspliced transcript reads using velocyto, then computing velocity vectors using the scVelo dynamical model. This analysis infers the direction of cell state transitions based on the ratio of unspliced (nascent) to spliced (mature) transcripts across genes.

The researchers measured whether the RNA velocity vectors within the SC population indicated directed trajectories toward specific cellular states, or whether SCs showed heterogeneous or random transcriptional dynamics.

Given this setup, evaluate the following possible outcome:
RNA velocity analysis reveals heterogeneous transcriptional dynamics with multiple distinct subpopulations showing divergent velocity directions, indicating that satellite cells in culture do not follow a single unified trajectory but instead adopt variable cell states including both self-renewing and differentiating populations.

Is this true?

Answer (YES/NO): YES